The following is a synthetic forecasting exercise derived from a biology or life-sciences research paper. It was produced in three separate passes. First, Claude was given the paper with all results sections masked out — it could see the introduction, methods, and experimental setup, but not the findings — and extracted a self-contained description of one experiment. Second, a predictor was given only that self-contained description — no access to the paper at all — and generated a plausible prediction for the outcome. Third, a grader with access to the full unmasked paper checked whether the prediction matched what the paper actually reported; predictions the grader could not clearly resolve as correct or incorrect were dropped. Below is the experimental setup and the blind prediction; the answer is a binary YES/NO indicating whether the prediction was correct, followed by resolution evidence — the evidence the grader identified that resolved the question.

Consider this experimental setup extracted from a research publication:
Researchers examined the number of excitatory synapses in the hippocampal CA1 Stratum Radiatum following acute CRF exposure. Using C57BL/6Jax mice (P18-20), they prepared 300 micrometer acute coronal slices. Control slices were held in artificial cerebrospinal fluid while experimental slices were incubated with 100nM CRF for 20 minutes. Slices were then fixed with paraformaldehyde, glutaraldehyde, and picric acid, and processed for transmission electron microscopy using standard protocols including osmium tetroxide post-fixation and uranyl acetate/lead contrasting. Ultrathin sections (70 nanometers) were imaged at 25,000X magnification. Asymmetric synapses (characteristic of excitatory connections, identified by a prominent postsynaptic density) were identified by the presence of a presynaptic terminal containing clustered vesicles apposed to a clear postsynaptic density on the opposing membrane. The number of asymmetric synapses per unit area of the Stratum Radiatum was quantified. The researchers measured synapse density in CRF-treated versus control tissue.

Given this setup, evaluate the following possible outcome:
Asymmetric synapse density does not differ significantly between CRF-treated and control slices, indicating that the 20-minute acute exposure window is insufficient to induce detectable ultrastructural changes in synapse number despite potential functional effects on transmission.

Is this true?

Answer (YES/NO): NO